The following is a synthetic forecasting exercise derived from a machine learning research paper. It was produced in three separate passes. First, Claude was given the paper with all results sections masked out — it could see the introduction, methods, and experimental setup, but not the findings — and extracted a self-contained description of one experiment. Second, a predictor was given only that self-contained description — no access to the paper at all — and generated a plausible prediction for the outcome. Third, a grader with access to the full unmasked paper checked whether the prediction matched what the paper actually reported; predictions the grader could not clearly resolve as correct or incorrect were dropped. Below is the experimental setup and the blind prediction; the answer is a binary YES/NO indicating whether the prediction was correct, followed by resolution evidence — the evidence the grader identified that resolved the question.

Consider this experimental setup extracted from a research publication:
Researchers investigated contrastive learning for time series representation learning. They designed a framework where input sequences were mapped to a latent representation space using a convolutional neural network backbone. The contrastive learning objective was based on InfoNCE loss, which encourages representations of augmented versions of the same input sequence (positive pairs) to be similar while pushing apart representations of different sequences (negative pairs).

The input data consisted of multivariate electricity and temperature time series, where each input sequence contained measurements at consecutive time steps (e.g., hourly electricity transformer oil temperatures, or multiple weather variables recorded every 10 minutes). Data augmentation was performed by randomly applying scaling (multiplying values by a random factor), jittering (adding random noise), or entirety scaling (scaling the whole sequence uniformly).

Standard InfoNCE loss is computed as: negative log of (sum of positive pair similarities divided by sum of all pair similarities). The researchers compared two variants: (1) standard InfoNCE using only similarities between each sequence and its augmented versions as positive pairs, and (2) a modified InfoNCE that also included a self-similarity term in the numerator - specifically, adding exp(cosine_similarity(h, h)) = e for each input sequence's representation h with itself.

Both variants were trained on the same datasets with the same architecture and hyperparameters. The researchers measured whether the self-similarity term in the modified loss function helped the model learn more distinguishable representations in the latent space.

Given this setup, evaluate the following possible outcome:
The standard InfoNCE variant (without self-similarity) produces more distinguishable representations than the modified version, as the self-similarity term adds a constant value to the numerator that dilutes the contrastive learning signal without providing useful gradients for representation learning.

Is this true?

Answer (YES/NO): NO